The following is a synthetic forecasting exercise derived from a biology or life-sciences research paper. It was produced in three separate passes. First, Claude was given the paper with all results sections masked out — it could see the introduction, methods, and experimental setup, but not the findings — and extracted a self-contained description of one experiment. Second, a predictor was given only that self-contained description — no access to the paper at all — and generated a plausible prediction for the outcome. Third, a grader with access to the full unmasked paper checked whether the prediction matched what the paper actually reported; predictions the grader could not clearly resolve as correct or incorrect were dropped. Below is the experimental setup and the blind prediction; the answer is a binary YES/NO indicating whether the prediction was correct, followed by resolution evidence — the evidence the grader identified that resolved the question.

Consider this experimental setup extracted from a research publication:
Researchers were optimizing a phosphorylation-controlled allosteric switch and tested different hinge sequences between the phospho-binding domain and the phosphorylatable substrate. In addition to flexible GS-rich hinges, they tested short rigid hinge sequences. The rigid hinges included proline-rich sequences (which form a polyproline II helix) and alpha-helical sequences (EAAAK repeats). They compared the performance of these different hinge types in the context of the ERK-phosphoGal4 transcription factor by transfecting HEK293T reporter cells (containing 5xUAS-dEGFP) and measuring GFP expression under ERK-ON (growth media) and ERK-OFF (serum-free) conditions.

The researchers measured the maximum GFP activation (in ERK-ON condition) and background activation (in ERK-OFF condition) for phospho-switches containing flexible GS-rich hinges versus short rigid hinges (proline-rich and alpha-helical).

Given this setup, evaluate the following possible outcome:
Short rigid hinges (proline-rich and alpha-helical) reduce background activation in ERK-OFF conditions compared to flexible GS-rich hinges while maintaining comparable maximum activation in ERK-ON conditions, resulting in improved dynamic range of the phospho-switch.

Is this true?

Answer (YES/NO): NO